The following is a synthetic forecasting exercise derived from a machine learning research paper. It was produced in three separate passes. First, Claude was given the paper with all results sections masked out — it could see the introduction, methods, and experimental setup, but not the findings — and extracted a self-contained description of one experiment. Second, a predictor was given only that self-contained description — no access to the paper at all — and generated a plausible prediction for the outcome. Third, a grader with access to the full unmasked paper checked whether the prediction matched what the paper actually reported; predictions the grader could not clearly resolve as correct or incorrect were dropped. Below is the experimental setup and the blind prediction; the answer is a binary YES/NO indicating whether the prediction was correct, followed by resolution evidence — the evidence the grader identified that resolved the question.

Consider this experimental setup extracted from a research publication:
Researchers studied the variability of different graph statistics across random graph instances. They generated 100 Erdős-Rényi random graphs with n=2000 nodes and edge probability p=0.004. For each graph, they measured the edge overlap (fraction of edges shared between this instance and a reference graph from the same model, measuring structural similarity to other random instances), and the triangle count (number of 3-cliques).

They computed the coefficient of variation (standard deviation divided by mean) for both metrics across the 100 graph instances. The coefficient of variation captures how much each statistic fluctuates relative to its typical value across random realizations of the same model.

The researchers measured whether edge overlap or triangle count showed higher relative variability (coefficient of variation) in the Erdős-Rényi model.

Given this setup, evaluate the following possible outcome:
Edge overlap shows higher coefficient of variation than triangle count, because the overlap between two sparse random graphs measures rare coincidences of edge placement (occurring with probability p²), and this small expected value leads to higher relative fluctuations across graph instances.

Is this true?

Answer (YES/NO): YES